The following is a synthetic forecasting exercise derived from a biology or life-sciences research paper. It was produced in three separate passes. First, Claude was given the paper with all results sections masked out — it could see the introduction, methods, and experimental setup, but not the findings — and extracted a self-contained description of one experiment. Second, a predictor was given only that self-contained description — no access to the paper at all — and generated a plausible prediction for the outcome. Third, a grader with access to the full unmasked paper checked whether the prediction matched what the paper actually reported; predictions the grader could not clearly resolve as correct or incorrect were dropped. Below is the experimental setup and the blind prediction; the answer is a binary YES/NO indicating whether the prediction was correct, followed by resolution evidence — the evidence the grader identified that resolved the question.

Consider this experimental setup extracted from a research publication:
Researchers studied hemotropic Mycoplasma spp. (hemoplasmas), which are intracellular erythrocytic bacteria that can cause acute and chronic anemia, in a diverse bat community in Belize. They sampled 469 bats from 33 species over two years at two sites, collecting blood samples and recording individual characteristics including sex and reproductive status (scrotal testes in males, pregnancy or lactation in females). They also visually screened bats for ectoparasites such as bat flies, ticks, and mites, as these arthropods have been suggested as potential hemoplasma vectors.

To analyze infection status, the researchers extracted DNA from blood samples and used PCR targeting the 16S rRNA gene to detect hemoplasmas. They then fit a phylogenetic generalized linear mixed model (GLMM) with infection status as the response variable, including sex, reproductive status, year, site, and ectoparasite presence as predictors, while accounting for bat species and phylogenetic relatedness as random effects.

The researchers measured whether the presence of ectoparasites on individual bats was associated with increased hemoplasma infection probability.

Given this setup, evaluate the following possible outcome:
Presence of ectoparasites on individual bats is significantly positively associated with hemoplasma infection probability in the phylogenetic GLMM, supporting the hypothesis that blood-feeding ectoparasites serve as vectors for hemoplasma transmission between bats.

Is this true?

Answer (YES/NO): NO